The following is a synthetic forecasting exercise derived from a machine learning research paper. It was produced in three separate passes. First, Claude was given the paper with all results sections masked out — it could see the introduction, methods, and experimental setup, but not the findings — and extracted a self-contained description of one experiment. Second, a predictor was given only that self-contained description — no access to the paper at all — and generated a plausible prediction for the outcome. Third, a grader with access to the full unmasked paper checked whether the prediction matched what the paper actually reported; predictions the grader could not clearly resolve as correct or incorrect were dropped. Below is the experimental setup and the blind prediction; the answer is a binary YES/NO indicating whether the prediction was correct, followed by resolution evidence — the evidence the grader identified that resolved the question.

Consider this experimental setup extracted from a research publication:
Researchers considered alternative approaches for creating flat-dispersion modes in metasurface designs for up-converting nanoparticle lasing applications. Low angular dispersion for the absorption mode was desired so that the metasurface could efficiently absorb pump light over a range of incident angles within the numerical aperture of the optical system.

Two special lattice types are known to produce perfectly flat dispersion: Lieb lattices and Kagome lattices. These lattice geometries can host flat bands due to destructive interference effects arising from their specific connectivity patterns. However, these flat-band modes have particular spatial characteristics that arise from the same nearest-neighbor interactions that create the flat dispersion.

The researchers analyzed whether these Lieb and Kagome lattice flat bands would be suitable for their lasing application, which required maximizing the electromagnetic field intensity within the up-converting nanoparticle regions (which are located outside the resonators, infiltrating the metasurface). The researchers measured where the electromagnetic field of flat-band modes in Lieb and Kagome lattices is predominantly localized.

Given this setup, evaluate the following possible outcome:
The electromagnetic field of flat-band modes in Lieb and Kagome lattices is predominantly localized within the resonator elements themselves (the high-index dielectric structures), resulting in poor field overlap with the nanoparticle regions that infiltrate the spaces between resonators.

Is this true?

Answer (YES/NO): YES